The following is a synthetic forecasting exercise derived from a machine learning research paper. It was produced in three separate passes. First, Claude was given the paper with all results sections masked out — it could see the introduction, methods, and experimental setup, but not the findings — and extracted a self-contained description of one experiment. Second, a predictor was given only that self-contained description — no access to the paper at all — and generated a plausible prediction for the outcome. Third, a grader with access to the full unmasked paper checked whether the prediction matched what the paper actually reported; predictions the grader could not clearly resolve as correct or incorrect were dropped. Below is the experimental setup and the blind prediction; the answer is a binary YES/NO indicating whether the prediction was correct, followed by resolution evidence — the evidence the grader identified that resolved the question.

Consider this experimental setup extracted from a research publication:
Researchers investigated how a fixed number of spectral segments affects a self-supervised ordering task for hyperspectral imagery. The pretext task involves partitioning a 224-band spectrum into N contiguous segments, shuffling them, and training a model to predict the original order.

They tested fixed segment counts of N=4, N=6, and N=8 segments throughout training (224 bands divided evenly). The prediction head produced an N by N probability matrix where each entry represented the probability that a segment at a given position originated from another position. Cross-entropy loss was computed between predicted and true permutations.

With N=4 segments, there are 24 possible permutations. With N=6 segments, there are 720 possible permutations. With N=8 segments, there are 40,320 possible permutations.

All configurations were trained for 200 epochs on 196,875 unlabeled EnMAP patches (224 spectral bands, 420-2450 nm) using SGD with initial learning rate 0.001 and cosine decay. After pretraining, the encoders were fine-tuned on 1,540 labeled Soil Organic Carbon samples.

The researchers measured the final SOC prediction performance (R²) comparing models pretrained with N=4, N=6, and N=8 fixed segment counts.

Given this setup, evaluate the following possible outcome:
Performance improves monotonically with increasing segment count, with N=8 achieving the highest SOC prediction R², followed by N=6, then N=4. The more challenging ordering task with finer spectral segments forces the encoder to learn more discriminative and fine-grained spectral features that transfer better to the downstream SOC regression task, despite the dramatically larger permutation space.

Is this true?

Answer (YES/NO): YES